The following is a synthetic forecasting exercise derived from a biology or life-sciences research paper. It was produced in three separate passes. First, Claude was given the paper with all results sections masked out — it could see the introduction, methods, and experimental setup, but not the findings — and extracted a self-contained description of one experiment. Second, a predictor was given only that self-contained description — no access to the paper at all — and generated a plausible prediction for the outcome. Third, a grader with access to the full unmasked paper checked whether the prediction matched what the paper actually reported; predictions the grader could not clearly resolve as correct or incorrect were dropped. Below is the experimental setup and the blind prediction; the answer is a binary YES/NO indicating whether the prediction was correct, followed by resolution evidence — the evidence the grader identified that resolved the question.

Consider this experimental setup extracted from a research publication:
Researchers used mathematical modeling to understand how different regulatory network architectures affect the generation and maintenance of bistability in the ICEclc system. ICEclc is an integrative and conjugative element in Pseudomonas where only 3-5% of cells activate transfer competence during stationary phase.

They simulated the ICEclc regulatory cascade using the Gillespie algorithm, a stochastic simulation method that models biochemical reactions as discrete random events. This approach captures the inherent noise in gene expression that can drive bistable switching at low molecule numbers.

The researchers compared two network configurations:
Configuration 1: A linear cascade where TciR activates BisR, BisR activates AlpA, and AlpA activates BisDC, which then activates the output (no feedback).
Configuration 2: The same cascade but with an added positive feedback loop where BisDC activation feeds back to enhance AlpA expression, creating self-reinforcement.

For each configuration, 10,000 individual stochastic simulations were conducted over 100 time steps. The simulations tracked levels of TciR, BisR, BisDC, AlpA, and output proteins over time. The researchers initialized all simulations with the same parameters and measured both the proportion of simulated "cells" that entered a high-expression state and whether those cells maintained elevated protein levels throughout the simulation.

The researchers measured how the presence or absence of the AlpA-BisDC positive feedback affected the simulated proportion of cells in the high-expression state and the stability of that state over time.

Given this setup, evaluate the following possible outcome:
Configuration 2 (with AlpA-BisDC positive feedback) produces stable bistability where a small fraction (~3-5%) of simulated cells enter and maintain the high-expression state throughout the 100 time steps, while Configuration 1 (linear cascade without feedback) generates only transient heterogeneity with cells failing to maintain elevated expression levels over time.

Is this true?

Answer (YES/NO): NO